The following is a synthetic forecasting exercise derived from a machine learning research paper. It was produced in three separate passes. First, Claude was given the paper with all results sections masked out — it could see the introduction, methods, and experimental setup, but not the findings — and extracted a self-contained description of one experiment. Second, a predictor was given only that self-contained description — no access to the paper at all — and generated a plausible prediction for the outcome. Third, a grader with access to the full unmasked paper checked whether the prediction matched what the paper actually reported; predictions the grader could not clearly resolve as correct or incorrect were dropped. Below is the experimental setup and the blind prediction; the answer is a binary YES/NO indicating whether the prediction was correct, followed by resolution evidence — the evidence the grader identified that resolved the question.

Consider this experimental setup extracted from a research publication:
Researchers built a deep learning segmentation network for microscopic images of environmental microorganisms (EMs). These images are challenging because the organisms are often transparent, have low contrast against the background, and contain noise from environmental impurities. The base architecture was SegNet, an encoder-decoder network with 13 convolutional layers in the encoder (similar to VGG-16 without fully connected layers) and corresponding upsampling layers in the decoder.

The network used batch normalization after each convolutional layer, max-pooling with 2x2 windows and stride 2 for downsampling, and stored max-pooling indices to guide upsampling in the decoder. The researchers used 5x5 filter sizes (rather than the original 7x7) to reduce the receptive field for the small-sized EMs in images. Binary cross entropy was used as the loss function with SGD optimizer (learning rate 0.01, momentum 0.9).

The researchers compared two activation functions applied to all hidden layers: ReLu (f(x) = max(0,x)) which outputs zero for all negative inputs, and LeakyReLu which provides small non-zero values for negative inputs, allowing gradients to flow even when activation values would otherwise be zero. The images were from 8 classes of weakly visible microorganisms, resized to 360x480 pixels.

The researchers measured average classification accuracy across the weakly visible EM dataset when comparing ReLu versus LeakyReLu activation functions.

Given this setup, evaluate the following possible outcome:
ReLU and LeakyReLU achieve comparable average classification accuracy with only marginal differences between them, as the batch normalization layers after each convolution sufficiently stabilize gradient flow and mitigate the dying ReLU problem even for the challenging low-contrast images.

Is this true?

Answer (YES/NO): YES